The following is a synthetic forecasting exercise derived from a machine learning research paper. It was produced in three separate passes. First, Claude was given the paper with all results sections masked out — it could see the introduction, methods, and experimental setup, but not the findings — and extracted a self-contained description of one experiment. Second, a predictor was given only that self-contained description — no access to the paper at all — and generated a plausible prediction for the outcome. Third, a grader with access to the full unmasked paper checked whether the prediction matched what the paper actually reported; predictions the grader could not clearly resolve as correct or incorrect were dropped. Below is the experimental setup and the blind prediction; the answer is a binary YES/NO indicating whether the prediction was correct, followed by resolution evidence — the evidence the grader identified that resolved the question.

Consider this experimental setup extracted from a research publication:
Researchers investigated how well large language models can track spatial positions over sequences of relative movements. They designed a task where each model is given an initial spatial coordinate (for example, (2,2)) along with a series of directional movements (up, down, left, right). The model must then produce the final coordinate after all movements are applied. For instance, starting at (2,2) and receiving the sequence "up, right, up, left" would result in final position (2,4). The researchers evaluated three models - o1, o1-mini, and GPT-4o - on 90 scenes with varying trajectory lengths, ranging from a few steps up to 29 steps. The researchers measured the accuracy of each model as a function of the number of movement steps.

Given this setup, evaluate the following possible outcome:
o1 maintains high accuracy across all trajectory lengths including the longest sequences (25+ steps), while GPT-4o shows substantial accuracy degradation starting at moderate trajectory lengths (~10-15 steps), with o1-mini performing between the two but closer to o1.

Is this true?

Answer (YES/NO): NO